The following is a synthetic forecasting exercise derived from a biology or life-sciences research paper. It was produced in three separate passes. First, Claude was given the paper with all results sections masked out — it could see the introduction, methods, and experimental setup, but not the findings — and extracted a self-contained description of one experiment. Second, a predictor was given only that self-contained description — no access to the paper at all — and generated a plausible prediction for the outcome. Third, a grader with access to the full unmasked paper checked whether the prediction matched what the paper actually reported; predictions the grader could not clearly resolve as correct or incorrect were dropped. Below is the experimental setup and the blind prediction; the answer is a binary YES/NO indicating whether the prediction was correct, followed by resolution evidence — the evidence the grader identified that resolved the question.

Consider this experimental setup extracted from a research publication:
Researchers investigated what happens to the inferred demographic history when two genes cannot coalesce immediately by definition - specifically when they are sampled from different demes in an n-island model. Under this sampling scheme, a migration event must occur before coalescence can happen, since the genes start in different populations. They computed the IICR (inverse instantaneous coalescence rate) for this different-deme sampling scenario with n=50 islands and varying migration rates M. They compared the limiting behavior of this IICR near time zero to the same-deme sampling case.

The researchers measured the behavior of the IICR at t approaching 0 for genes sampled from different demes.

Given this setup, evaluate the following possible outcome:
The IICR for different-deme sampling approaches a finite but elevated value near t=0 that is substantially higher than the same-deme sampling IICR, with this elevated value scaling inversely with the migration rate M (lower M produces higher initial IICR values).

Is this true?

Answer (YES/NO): NO